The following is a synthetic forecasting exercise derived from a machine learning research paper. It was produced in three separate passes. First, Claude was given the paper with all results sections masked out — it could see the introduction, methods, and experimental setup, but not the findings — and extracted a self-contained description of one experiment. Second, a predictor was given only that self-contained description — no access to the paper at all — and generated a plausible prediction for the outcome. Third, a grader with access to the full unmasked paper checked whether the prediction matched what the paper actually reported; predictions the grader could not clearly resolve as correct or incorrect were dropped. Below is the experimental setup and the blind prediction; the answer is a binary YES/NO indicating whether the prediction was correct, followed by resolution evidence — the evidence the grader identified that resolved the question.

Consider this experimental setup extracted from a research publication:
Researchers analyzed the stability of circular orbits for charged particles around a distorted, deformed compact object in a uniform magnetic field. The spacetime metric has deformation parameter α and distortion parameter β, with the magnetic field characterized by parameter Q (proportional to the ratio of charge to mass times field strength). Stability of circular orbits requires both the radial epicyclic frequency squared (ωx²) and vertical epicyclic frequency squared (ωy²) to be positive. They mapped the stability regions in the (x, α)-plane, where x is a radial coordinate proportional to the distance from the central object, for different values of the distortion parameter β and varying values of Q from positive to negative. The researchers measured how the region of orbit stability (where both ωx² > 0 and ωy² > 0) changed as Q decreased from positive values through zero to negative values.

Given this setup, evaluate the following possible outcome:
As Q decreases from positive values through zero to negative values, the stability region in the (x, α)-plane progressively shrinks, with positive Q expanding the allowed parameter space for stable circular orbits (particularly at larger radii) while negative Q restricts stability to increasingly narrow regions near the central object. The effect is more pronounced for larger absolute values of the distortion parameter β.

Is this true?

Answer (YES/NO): NO